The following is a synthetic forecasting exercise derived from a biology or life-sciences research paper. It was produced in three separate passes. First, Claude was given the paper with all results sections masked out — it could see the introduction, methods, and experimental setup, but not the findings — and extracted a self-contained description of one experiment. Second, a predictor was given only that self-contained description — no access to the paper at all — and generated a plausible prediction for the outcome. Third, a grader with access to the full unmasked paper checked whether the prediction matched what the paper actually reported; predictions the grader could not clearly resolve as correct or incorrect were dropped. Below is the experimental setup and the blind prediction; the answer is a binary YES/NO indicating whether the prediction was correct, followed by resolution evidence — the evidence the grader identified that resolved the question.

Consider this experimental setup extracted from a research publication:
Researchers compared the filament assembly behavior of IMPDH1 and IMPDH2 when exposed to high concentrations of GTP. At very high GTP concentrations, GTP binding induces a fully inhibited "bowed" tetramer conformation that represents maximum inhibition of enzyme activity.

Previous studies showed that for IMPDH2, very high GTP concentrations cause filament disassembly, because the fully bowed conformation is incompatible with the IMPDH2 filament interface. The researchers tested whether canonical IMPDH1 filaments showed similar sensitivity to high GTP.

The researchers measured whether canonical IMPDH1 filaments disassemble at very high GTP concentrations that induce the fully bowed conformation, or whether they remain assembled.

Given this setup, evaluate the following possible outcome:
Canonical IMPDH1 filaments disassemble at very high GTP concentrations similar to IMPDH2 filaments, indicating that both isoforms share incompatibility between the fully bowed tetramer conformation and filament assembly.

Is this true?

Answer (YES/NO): NO